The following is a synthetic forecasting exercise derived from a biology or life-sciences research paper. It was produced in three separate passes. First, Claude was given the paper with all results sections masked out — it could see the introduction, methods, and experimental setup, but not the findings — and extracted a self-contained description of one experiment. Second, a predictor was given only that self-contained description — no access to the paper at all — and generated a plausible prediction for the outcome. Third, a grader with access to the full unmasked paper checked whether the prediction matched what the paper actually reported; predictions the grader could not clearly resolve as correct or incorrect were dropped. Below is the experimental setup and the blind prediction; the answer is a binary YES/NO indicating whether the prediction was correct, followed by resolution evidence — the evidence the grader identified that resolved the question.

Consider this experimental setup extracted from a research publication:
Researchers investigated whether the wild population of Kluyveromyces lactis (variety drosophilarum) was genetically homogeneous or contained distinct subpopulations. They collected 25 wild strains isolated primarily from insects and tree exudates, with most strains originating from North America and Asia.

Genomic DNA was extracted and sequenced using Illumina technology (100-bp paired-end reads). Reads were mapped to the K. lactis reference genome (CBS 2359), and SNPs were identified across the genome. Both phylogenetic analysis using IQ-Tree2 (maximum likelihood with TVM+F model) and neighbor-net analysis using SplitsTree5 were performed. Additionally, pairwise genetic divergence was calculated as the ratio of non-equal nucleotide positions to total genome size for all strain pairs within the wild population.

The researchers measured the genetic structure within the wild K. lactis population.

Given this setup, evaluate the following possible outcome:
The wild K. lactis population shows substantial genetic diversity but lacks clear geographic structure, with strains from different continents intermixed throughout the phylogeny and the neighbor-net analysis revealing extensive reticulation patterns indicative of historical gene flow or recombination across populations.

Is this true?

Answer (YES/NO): NO